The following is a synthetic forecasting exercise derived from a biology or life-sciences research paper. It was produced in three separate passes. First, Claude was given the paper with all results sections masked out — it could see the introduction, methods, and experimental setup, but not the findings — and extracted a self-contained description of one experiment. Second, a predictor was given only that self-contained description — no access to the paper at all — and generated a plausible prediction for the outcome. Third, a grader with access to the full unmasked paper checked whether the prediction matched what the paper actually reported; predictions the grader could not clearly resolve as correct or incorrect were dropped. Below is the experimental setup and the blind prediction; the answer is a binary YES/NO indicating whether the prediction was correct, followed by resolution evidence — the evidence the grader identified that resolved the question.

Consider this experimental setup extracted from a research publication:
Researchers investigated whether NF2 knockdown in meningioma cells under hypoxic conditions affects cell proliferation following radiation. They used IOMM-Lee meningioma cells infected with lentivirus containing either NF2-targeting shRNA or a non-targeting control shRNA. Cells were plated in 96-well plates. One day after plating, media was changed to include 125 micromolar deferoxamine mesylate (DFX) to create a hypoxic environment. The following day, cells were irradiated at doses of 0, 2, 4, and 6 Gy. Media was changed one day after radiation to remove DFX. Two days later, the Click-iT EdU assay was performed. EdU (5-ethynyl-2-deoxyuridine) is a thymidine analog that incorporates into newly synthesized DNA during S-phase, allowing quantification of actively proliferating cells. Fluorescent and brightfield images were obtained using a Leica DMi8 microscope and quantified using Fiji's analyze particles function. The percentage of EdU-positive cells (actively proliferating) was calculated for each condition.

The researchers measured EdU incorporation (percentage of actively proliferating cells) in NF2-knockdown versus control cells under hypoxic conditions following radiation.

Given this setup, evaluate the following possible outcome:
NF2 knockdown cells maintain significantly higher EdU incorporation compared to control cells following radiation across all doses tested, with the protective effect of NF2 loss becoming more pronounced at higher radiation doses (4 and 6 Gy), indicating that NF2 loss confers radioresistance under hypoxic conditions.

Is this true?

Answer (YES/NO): NO